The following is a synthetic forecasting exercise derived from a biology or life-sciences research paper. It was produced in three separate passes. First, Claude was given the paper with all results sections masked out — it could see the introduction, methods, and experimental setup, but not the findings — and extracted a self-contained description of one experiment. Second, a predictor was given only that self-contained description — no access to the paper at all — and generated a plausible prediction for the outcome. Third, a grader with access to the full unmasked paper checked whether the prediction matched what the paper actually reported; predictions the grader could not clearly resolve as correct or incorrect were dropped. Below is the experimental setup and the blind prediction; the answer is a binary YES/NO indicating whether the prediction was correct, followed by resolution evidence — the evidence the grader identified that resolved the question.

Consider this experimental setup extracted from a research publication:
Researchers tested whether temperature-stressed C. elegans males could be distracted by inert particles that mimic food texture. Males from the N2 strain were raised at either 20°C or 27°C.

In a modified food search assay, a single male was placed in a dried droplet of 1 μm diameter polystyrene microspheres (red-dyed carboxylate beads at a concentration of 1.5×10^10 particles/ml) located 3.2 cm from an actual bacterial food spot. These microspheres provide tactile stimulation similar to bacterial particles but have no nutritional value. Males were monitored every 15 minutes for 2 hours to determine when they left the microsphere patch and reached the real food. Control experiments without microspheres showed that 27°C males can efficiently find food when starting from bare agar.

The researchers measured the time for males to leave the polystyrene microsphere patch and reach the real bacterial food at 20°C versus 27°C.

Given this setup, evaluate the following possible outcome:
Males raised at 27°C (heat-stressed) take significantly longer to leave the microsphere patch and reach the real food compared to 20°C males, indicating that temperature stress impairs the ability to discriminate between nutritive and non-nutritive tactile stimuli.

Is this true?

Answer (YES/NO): NO